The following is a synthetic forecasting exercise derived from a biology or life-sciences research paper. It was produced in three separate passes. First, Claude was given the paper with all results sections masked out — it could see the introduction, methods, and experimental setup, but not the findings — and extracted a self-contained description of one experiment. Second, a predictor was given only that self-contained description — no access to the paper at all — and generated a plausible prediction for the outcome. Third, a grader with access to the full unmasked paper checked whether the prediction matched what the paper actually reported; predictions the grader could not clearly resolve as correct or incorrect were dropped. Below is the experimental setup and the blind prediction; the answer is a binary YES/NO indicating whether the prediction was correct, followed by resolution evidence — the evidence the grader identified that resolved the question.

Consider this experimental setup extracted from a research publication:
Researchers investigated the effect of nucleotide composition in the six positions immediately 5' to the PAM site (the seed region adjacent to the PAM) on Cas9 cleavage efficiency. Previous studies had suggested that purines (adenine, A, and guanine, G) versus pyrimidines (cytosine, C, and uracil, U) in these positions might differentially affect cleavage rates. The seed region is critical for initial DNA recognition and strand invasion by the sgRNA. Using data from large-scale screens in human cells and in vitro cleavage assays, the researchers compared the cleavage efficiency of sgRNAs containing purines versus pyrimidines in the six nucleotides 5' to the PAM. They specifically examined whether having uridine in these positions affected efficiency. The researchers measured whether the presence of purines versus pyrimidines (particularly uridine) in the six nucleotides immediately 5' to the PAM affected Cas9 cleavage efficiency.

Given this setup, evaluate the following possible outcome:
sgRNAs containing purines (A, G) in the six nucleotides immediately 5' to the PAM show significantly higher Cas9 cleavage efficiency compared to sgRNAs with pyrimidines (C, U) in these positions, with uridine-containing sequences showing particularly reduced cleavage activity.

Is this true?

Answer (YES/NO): YES